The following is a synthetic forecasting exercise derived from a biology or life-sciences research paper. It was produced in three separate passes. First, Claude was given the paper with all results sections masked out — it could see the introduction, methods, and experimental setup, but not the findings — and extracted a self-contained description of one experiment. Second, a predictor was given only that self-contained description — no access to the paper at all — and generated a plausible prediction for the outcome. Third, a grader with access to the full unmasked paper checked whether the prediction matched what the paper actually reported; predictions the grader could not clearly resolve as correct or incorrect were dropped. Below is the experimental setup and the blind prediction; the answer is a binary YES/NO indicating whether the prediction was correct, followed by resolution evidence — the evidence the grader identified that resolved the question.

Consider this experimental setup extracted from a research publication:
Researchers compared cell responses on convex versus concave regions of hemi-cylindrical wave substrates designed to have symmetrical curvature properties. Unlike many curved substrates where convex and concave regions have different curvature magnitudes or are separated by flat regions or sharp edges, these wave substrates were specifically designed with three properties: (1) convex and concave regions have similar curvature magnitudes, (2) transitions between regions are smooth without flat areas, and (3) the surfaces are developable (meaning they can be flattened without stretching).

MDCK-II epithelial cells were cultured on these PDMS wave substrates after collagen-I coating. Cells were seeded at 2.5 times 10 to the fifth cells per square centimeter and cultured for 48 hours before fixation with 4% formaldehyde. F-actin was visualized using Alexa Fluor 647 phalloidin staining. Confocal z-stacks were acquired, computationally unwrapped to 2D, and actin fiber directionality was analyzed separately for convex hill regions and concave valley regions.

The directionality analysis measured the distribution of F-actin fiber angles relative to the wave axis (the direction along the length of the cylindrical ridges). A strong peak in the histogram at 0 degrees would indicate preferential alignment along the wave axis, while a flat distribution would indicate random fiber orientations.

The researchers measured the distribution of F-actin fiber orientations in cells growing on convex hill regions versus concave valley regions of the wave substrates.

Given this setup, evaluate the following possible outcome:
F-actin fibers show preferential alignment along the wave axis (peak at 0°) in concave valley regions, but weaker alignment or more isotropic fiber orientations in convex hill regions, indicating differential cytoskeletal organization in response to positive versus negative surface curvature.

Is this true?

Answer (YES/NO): NO